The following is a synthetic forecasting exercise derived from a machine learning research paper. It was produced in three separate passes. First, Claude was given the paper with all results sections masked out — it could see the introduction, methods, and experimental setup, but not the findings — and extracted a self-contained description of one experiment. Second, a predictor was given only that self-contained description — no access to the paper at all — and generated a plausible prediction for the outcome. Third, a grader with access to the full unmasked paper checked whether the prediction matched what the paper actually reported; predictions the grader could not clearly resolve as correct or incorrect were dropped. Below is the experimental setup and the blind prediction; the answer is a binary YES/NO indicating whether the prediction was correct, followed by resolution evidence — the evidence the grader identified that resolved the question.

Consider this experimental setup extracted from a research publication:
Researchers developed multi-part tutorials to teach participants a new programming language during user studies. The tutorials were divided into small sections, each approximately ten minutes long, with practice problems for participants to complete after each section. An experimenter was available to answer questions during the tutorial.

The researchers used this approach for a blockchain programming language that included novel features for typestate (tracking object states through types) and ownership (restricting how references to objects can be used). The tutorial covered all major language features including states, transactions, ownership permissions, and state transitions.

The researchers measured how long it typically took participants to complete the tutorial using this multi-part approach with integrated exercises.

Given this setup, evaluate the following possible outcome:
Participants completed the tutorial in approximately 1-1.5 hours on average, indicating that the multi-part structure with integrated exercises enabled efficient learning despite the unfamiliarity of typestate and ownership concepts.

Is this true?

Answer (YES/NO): NO